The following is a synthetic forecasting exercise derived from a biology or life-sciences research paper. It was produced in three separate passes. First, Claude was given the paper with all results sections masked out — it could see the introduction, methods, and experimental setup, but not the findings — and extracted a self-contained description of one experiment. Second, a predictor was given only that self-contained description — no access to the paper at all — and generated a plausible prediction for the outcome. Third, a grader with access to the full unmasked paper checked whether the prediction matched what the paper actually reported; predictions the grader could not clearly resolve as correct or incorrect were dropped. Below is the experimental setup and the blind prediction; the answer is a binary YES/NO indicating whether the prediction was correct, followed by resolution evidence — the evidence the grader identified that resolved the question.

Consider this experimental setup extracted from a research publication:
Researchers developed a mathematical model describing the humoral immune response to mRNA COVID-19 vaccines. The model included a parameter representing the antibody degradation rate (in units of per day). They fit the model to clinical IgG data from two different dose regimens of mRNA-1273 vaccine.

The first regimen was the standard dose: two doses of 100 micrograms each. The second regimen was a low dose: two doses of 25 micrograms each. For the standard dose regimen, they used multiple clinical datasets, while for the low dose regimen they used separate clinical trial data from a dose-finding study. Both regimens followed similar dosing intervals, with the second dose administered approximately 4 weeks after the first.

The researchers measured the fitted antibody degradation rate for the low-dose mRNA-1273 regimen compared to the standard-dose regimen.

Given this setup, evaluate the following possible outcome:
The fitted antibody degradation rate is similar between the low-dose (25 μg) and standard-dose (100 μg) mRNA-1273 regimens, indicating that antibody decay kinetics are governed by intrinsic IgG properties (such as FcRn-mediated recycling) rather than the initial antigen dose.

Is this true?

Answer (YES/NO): NO